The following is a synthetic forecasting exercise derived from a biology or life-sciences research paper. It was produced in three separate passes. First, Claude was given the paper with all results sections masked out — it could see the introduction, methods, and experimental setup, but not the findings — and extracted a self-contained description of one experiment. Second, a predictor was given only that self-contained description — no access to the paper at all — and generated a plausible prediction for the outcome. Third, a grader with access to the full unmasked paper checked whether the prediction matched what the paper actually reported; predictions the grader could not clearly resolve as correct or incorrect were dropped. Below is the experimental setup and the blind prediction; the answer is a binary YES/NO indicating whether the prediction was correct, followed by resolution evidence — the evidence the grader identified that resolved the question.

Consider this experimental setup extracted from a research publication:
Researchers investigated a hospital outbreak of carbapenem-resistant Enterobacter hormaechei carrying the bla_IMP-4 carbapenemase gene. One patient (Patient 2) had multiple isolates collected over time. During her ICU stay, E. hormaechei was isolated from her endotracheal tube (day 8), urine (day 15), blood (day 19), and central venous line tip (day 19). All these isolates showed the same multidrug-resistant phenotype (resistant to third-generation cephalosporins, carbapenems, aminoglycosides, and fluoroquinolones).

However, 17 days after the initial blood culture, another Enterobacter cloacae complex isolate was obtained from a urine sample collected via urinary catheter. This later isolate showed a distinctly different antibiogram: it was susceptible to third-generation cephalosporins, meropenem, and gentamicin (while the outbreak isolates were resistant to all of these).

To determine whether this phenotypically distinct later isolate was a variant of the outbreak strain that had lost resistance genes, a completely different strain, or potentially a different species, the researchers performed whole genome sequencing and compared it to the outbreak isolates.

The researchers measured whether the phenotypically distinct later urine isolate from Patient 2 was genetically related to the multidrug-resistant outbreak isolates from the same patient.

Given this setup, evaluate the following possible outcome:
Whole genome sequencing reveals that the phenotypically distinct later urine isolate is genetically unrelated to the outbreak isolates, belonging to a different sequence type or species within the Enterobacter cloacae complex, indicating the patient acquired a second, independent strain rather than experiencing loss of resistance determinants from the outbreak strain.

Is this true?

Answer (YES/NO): NO